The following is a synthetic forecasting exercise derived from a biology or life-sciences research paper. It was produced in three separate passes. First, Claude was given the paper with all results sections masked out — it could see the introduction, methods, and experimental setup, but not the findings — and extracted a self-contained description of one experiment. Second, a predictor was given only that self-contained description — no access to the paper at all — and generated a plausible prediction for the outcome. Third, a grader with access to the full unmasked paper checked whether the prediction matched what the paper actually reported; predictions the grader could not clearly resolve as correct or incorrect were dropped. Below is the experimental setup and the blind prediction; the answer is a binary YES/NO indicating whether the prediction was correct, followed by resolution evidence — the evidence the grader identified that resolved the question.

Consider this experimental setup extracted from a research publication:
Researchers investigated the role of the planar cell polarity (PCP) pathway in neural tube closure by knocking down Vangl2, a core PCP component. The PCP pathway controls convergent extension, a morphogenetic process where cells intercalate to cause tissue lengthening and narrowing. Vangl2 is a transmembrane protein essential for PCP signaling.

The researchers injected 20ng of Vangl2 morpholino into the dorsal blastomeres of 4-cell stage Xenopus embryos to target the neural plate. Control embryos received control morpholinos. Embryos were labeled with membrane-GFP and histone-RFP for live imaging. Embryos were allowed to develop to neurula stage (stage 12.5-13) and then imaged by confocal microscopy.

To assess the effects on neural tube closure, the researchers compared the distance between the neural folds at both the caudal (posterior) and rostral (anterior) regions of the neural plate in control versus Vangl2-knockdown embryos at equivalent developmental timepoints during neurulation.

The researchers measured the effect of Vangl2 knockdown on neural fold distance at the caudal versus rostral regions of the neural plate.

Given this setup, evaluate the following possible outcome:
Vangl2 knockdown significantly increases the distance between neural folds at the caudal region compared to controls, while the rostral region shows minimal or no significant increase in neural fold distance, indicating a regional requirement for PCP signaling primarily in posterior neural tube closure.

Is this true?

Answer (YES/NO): YES